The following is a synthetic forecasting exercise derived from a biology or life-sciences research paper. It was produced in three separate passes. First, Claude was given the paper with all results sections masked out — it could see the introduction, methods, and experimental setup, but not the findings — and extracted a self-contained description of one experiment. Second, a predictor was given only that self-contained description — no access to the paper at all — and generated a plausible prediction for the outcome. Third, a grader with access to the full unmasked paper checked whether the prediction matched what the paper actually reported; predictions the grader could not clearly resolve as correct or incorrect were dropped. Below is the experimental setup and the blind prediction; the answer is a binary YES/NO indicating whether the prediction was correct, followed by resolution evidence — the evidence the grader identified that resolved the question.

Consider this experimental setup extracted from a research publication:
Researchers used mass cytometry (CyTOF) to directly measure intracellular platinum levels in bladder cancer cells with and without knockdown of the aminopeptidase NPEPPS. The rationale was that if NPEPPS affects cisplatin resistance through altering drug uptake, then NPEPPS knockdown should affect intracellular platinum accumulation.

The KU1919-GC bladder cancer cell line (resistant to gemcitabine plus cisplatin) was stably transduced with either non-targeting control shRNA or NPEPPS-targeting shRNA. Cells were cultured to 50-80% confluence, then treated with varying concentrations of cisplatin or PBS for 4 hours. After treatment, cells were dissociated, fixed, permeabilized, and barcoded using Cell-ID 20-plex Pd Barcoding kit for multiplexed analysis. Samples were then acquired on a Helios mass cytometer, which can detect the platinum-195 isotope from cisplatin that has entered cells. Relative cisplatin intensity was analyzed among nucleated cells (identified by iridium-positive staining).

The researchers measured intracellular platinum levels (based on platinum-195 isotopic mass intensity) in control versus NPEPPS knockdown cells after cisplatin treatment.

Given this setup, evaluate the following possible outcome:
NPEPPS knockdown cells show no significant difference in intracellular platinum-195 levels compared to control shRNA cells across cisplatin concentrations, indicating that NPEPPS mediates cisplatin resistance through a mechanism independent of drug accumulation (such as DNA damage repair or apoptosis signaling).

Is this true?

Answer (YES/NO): NO